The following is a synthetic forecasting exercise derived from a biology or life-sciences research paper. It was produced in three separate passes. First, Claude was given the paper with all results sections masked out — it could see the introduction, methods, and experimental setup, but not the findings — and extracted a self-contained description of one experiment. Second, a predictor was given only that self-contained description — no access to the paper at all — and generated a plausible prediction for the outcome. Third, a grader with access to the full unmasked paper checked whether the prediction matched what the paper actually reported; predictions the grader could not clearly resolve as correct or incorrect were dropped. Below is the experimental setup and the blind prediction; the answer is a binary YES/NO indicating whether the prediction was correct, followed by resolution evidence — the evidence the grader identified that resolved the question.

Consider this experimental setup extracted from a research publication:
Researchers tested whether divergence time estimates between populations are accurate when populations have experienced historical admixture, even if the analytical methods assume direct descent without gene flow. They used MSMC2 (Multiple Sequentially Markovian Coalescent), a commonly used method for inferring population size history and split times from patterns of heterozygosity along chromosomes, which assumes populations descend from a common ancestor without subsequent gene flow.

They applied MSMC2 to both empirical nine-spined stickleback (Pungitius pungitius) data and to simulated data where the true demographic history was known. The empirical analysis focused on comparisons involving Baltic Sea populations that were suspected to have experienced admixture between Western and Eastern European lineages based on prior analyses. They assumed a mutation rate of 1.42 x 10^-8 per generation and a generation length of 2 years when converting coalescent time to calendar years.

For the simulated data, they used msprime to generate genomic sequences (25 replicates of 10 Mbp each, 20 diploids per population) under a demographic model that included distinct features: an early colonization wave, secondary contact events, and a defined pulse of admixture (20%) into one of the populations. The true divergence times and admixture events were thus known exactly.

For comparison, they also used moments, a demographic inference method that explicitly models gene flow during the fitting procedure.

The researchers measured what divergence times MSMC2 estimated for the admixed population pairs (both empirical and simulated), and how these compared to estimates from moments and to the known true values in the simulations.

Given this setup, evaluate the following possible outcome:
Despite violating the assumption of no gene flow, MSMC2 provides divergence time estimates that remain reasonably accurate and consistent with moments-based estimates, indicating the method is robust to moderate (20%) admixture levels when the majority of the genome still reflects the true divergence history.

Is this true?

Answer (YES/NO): NO